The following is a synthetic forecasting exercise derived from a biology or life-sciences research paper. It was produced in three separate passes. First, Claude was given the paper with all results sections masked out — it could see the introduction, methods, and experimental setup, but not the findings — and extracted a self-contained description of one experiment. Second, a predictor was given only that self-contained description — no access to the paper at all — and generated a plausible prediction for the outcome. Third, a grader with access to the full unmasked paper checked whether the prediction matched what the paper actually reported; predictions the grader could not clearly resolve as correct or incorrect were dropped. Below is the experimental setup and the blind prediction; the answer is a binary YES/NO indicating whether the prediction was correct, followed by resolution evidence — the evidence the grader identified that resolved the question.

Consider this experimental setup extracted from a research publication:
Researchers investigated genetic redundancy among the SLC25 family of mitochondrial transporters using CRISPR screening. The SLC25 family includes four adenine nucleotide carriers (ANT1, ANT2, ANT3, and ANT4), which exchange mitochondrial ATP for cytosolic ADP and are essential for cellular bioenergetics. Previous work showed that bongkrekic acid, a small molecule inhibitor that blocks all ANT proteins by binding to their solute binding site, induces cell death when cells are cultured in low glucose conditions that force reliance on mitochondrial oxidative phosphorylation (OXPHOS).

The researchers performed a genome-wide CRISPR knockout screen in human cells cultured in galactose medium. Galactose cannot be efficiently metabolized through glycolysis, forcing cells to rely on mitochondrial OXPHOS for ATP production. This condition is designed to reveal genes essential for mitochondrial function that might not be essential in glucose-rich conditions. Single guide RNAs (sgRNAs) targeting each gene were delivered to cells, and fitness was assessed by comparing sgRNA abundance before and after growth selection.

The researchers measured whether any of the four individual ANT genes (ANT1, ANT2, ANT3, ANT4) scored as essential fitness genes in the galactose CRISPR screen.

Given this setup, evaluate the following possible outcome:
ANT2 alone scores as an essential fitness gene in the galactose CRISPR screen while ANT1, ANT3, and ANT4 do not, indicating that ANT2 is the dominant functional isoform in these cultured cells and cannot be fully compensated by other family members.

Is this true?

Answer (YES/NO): NO